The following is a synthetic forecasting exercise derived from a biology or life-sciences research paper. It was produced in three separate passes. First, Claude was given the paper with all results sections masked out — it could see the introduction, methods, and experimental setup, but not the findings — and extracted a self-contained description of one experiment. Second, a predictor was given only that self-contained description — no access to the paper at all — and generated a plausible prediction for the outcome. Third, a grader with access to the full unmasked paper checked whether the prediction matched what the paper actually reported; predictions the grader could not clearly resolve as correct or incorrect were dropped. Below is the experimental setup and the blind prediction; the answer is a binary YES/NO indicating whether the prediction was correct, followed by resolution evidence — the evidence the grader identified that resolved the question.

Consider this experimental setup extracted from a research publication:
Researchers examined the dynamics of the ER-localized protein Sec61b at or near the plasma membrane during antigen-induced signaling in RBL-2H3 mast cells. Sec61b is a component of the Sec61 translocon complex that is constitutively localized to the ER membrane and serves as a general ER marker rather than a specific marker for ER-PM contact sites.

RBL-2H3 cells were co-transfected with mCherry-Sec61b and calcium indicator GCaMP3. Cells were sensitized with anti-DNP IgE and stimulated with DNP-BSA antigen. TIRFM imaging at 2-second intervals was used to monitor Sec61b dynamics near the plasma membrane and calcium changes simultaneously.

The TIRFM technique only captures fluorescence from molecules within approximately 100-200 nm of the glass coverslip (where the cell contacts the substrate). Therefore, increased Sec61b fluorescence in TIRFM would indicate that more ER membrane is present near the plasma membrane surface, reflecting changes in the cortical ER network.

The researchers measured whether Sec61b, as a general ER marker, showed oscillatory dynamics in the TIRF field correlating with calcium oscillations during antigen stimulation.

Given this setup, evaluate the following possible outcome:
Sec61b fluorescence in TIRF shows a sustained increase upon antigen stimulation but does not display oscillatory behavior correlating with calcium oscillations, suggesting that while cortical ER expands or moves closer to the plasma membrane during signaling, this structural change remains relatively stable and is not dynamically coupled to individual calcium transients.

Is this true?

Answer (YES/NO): NO